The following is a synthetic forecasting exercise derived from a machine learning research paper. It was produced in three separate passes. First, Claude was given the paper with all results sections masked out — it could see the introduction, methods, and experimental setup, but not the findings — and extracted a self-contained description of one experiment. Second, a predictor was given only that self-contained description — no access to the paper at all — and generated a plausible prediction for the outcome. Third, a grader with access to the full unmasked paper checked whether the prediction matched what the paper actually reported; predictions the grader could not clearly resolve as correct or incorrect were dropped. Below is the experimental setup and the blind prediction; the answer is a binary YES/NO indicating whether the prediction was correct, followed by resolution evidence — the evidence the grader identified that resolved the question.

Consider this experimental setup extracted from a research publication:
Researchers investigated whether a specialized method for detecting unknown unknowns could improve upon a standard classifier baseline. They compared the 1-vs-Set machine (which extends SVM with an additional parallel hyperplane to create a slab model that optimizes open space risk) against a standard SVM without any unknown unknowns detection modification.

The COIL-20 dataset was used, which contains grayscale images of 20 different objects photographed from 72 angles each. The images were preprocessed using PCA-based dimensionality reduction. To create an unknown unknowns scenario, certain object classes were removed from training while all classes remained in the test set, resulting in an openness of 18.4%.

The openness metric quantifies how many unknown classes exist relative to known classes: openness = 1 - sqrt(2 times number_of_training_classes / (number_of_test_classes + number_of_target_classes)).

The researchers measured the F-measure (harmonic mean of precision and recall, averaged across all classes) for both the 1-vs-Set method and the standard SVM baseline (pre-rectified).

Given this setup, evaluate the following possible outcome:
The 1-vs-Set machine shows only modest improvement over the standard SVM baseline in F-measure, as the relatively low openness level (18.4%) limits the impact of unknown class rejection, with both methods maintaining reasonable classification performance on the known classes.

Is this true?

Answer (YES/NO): NO